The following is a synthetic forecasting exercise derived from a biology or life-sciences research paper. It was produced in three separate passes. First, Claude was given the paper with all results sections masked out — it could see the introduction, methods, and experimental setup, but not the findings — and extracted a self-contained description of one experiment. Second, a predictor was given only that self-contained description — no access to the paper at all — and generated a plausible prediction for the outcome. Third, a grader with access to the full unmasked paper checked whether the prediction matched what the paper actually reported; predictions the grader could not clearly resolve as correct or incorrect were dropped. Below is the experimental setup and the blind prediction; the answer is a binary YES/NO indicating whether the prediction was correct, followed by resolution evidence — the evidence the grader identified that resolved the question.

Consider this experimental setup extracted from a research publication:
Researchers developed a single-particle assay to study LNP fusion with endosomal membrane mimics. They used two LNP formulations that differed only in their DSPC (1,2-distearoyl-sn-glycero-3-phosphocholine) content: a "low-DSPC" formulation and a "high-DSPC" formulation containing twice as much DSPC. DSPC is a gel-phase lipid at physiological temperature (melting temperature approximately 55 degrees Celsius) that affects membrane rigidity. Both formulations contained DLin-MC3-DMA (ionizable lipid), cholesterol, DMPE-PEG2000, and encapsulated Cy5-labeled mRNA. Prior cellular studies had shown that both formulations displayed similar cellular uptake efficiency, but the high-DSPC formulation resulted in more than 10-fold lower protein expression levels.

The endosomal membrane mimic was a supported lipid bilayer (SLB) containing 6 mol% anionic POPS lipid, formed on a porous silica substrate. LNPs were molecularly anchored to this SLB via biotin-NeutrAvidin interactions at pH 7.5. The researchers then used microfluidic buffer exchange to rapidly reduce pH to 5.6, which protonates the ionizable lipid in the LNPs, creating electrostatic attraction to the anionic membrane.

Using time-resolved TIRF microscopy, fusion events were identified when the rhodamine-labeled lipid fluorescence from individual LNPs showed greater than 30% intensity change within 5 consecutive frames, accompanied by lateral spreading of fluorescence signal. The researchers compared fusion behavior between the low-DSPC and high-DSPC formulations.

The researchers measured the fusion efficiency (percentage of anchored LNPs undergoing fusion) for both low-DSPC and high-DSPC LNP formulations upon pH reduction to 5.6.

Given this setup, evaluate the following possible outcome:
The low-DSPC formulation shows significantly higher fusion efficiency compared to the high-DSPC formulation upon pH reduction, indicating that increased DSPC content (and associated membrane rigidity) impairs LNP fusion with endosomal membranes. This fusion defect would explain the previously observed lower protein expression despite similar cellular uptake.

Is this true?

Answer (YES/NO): YES